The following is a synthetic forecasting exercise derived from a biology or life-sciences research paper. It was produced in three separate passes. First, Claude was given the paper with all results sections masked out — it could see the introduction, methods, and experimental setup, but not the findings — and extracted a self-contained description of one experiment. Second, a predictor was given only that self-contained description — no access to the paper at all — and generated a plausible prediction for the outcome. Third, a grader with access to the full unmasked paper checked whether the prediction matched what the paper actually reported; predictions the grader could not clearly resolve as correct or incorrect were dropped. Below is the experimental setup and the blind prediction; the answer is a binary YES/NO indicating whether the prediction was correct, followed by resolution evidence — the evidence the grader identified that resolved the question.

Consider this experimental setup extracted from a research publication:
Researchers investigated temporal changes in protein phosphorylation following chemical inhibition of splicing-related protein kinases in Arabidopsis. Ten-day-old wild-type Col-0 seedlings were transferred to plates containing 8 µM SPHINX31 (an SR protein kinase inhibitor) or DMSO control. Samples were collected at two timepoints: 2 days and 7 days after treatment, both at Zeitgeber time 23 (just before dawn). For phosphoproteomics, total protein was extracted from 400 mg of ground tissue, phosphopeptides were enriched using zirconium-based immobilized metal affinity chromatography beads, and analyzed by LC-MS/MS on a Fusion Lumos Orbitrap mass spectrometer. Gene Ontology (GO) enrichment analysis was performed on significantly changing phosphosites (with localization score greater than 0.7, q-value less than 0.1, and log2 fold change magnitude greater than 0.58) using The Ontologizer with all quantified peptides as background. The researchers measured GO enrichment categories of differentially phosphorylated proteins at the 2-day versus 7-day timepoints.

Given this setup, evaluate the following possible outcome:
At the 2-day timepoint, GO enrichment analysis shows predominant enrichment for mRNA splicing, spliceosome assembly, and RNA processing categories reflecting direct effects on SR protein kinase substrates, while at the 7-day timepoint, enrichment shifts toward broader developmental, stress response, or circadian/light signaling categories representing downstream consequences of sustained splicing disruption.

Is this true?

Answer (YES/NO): NO